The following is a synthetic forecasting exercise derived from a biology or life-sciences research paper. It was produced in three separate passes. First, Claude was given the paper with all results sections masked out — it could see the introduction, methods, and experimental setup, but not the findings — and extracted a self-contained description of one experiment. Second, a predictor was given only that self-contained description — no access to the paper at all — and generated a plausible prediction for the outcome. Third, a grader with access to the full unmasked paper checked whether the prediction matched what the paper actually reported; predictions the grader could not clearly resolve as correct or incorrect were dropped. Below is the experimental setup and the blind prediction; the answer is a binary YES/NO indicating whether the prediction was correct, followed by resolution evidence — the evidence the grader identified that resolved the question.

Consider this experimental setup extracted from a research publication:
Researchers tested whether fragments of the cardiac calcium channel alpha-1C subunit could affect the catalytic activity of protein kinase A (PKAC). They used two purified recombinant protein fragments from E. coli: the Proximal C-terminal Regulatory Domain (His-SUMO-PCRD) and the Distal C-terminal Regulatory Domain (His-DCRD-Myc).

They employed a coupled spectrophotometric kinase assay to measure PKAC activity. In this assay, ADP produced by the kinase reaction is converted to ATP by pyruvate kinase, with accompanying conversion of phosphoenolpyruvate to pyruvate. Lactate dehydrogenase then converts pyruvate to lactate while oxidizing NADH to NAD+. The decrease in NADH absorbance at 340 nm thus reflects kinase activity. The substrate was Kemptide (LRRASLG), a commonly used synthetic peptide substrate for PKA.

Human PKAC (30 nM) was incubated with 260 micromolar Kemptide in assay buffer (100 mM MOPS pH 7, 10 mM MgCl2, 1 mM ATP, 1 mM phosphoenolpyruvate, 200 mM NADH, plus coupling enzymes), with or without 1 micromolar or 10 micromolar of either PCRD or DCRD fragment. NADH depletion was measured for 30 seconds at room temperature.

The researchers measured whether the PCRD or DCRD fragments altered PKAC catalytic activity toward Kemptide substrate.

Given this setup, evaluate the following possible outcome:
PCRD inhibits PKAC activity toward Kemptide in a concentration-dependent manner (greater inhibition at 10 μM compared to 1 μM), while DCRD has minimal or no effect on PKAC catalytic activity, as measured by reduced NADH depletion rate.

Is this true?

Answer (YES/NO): NO